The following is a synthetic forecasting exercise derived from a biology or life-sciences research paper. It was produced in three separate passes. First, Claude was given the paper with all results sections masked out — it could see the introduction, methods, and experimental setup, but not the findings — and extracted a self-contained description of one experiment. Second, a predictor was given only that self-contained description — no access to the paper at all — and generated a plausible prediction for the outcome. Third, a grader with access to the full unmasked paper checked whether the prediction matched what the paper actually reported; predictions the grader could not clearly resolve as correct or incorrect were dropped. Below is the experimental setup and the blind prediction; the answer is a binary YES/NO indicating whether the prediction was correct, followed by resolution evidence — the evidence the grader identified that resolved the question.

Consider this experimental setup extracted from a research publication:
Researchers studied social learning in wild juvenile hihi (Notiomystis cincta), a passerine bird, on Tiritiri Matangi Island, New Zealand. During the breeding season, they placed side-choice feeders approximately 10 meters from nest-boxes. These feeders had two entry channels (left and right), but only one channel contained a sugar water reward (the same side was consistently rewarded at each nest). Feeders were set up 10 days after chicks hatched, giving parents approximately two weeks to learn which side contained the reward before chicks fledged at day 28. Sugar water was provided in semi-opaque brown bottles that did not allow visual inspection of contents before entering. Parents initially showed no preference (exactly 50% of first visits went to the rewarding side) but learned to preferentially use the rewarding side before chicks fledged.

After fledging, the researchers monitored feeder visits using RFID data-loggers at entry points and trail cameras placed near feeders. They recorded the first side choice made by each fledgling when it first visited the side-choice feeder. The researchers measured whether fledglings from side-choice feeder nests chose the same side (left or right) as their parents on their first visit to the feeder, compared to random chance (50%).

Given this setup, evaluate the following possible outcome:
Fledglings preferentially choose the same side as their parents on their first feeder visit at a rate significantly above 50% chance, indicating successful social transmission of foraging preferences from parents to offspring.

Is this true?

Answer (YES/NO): YES